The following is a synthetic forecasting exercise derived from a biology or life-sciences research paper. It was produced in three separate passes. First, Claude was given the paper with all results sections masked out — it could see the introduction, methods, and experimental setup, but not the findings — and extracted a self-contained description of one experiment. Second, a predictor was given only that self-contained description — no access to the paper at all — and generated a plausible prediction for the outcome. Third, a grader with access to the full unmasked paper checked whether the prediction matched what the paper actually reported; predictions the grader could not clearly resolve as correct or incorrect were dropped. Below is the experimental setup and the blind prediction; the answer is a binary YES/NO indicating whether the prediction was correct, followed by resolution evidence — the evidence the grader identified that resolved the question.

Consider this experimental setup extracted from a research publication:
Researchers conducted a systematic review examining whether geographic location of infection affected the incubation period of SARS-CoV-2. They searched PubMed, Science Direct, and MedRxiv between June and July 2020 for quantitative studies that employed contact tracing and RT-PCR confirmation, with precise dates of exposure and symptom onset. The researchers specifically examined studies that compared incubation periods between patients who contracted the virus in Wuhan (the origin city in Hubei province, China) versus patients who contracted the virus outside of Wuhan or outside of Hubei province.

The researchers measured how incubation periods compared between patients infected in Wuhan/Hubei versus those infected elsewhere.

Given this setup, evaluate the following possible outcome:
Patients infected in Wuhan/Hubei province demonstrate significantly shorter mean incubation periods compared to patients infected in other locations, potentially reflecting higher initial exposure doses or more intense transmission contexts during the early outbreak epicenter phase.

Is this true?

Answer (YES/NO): YES